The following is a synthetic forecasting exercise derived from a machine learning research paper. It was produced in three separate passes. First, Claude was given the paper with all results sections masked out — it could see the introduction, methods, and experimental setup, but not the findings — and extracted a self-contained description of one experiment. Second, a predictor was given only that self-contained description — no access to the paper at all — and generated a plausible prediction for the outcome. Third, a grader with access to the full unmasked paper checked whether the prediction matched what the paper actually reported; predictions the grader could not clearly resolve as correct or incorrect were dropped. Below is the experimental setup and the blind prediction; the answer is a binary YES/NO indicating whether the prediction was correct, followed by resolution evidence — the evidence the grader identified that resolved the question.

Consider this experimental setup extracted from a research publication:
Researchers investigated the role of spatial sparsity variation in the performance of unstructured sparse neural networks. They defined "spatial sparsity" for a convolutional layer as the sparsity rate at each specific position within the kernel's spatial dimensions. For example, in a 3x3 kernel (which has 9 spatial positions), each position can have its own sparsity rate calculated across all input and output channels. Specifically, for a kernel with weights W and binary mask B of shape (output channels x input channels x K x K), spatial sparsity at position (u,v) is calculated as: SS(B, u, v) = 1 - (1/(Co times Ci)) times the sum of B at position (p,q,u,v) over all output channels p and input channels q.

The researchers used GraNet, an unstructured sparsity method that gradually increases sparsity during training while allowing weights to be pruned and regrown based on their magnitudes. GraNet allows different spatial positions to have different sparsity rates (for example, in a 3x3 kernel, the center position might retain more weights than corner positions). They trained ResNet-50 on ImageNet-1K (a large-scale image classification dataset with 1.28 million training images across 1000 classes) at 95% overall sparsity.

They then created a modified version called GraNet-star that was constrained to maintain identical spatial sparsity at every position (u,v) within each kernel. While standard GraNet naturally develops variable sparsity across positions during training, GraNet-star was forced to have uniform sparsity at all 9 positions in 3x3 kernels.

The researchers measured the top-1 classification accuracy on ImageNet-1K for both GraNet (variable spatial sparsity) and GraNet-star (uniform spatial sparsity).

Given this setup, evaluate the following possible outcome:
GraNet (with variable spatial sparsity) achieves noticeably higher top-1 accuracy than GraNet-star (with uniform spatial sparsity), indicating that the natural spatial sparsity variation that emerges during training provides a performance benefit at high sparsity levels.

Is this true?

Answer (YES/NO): YES